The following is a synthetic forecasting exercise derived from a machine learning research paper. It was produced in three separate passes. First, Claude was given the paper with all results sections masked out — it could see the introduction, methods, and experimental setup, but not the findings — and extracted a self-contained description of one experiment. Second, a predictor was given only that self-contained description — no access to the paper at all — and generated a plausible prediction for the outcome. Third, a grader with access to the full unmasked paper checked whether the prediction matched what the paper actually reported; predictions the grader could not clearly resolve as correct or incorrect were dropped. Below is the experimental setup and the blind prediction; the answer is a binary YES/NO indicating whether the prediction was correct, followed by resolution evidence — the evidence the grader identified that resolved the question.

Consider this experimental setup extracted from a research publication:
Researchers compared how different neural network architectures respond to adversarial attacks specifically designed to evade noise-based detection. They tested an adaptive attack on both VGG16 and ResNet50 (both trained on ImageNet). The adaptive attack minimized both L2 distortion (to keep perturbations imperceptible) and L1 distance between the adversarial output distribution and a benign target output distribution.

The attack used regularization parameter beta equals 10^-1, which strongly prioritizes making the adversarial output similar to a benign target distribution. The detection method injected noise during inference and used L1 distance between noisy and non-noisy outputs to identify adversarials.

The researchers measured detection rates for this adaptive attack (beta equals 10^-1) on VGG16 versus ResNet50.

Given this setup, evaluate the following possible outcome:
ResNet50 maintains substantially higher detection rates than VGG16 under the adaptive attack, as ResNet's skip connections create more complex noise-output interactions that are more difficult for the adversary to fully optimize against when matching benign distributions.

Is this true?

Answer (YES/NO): NO